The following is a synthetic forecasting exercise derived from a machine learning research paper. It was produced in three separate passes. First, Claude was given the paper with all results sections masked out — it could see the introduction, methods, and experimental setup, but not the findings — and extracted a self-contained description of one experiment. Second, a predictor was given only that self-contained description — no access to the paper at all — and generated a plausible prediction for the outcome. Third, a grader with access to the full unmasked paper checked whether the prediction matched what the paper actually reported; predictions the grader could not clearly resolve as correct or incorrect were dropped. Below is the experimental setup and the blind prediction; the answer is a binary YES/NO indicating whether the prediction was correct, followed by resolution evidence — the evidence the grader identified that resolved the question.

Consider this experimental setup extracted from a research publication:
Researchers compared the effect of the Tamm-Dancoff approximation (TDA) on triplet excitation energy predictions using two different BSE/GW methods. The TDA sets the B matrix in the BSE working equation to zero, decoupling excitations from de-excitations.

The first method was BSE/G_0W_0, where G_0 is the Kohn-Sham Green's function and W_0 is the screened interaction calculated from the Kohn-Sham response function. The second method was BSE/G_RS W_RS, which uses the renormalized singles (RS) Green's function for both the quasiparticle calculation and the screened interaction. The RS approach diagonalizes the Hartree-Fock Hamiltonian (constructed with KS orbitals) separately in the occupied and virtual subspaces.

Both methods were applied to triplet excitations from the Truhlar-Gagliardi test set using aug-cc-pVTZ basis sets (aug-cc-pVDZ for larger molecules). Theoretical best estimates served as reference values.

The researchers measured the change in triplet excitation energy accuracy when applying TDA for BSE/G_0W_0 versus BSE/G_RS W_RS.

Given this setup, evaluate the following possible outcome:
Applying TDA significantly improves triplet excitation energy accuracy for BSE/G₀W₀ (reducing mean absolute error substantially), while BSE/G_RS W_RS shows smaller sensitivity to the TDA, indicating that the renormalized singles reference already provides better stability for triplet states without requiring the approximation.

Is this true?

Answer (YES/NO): NO